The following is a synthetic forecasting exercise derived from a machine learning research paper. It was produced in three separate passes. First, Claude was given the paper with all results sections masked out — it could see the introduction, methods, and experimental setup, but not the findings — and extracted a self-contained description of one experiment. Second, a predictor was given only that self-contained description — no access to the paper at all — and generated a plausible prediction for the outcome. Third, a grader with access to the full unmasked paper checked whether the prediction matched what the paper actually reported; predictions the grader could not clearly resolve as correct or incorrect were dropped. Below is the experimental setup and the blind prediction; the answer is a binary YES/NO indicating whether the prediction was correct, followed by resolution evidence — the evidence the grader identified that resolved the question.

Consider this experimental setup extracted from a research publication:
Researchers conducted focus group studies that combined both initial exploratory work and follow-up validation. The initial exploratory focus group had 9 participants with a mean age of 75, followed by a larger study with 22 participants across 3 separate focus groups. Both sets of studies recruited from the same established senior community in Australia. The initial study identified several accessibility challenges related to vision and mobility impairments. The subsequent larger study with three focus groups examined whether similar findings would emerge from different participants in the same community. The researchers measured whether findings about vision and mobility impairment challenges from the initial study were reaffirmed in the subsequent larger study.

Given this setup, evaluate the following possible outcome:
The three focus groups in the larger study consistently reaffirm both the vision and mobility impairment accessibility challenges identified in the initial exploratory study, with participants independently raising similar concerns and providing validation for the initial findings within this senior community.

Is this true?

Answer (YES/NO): YES